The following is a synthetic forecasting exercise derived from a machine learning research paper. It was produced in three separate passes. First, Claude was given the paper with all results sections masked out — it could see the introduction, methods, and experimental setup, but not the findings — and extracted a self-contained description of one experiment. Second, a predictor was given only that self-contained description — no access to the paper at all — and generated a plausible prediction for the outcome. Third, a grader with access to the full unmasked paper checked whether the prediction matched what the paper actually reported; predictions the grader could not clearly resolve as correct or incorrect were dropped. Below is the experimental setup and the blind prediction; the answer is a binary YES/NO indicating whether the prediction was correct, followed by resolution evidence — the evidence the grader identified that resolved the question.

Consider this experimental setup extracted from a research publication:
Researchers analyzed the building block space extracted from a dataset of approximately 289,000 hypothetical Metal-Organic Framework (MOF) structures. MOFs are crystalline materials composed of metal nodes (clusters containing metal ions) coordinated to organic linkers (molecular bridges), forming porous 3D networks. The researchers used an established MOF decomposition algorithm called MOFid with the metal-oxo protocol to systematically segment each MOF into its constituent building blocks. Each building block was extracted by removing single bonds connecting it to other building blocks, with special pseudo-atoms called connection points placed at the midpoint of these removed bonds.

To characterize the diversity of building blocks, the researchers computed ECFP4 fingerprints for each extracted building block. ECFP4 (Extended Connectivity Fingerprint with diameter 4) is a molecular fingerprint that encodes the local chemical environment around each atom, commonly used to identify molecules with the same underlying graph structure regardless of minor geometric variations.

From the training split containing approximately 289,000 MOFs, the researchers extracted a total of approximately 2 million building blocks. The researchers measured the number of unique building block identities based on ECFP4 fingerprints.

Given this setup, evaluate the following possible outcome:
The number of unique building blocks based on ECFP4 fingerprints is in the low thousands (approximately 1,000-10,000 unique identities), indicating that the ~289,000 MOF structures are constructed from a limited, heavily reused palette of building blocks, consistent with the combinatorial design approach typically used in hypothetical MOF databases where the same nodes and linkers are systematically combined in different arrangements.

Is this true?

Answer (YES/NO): NO